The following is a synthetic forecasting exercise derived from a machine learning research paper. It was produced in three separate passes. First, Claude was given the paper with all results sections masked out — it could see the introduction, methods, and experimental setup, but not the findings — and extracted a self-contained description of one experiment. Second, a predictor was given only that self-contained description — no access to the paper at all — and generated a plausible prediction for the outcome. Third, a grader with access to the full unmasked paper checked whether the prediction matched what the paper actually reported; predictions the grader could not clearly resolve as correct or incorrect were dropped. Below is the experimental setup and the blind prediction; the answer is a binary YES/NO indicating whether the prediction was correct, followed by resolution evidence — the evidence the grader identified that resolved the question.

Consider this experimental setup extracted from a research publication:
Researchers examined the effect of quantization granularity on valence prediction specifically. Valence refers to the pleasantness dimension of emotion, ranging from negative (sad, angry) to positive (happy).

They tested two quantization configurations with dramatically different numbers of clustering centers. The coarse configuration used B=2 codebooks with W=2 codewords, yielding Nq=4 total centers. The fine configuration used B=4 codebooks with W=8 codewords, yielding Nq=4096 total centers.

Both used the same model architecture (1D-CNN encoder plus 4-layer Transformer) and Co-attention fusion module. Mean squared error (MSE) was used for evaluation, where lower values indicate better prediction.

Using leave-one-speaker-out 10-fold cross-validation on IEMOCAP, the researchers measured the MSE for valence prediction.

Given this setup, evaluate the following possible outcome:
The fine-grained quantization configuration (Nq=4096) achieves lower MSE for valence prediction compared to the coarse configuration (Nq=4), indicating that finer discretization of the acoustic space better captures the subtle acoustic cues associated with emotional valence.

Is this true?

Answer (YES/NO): YES